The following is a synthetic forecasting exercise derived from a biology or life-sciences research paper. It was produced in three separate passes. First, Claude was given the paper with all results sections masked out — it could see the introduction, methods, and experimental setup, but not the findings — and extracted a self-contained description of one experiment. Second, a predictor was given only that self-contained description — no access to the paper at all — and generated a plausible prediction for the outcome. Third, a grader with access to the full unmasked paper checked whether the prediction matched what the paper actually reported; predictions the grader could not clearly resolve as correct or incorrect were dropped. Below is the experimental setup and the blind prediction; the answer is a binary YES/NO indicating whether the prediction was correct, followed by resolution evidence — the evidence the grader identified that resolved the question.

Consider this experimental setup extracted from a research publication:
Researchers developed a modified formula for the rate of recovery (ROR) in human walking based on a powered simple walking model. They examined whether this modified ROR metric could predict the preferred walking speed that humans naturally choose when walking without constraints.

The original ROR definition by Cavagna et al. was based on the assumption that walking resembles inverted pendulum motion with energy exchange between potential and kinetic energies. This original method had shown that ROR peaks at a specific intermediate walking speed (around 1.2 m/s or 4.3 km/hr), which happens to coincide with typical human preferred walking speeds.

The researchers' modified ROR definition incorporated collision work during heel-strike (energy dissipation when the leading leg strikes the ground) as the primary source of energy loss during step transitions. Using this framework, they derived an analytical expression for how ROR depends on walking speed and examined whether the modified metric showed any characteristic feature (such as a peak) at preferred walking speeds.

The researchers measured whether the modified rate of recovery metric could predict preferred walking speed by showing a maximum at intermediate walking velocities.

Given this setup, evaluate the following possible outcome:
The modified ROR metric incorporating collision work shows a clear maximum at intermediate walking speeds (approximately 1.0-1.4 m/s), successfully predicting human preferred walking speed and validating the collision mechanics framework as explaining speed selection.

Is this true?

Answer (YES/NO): NO